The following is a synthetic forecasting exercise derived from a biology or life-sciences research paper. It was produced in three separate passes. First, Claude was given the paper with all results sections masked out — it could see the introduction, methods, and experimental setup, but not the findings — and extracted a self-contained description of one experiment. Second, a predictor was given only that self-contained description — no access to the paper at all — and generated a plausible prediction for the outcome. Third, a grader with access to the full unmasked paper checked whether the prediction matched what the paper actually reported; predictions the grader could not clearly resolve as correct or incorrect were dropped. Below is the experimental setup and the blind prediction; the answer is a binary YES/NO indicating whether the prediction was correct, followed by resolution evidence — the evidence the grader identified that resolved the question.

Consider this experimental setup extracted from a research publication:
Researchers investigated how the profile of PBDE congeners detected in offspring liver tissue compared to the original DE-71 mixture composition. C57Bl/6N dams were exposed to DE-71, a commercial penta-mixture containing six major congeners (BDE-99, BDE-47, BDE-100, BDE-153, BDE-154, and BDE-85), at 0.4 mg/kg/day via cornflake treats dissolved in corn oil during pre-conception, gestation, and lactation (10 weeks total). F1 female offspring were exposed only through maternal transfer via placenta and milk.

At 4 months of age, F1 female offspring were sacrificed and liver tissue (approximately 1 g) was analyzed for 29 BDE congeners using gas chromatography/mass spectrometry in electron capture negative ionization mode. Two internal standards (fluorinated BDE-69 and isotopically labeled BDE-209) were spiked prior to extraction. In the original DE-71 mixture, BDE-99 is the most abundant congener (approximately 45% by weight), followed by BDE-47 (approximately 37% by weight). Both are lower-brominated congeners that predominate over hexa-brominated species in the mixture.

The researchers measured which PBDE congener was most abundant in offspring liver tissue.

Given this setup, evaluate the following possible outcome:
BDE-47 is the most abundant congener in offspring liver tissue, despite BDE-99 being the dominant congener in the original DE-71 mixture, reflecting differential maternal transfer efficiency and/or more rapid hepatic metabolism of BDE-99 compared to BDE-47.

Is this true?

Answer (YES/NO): NO